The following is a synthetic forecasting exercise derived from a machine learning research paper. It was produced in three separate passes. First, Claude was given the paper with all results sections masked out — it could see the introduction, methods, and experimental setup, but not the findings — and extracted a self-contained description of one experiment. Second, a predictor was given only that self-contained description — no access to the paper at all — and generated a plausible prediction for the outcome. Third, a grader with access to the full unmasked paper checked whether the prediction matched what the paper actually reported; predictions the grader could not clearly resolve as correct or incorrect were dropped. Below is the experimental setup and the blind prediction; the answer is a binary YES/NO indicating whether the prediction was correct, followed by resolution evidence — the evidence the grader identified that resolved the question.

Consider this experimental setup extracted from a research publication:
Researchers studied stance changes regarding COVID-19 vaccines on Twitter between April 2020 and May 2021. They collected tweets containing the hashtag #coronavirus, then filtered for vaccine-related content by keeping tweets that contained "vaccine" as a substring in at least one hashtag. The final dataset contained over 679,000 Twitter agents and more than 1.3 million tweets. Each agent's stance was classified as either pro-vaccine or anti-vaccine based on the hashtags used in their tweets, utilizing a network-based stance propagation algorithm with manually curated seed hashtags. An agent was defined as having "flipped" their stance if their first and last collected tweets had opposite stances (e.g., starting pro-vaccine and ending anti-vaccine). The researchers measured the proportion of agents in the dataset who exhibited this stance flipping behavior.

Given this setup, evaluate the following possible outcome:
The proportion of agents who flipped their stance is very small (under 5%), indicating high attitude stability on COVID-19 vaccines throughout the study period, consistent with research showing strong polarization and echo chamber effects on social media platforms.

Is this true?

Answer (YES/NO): YES